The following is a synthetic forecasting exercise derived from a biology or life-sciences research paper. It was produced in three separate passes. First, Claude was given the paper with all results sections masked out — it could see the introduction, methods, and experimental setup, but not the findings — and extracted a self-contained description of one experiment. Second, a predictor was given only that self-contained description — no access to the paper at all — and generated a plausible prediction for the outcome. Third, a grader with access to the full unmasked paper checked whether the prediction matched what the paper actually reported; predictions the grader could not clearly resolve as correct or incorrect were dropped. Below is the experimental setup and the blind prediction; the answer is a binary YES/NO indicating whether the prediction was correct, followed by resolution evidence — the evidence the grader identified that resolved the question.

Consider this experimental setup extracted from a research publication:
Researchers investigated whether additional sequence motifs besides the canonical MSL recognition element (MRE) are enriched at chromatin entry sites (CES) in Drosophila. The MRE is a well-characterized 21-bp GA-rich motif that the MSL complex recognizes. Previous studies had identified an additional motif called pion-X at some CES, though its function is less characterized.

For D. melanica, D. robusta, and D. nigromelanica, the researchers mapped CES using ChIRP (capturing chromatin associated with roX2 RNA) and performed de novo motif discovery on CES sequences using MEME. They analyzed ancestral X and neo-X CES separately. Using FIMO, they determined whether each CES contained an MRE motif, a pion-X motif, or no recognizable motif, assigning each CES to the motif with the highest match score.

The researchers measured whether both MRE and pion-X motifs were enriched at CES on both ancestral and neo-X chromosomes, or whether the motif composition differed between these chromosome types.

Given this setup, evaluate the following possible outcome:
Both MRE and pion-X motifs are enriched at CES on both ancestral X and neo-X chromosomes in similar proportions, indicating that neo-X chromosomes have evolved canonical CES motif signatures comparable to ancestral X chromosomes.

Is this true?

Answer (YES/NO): YES